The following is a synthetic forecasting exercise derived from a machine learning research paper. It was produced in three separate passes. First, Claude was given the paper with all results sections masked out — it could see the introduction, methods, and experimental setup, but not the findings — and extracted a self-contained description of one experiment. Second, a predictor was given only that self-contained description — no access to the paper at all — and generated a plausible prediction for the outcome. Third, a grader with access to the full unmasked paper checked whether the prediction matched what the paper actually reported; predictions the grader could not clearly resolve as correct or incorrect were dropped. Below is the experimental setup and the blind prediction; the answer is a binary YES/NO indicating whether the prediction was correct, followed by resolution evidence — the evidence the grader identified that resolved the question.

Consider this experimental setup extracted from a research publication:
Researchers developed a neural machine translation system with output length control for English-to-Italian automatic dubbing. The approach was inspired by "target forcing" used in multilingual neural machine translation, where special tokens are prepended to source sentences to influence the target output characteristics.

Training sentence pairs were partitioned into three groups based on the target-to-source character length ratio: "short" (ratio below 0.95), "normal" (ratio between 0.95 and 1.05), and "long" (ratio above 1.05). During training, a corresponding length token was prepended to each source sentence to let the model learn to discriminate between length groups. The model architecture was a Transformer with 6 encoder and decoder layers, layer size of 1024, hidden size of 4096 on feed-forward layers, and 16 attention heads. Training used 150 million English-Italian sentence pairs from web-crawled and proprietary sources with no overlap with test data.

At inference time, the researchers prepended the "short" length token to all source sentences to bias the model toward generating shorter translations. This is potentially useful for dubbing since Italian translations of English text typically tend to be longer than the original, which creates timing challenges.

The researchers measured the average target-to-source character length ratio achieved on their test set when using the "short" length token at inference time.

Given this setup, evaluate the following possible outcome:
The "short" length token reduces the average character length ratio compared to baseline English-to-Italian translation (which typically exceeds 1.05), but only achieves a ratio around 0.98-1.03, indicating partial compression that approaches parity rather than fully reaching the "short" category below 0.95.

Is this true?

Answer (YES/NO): NO